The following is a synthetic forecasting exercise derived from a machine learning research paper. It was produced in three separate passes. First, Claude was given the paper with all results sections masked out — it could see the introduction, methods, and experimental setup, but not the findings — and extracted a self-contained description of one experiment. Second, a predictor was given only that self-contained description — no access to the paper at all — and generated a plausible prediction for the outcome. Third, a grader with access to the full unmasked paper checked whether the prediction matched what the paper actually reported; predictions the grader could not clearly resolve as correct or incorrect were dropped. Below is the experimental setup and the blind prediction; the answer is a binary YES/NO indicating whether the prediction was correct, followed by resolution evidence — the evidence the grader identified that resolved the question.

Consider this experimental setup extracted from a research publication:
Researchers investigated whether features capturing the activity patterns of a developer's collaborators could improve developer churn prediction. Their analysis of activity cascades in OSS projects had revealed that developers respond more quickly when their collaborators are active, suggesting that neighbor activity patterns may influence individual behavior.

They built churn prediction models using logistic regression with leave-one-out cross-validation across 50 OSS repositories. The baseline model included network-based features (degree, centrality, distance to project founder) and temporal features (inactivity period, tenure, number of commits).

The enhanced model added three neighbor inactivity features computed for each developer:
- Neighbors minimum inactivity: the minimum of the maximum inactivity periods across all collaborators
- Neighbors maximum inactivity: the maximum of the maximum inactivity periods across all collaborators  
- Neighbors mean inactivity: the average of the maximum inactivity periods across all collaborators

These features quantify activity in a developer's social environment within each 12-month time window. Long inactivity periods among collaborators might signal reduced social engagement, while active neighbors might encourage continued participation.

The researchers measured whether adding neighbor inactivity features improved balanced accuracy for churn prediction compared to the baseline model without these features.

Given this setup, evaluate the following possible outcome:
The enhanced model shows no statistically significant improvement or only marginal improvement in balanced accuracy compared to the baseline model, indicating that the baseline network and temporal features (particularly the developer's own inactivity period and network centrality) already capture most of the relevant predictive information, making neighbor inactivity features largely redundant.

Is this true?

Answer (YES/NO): NO